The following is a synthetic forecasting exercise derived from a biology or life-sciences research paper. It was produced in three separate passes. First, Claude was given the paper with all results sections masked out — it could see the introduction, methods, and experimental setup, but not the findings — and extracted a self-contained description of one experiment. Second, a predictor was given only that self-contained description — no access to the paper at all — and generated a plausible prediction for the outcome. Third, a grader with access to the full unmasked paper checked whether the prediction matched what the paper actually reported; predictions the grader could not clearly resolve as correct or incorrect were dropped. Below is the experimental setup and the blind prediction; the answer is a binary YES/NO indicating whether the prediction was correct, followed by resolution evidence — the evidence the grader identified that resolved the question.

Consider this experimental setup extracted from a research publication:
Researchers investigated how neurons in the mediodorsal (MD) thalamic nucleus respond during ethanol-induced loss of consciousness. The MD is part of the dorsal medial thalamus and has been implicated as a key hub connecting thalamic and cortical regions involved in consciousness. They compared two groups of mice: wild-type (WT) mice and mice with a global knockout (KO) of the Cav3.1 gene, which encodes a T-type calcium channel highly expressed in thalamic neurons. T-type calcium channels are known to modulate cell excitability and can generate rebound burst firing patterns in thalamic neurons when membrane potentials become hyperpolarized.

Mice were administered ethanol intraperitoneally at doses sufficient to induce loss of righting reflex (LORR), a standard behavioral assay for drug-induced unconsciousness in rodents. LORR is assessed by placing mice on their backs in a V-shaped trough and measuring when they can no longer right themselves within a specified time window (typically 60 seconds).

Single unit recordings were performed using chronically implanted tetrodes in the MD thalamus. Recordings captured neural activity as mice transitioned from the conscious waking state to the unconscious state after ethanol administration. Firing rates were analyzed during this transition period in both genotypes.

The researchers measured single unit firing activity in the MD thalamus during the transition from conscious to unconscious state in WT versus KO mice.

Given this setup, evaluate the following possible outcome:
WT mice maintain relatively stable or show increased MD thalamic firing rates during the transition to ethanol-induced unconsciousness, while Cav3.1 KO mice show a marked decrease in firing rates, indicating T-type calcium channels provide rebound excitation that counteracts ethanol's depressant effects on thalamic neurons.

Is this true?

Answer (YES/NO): NO